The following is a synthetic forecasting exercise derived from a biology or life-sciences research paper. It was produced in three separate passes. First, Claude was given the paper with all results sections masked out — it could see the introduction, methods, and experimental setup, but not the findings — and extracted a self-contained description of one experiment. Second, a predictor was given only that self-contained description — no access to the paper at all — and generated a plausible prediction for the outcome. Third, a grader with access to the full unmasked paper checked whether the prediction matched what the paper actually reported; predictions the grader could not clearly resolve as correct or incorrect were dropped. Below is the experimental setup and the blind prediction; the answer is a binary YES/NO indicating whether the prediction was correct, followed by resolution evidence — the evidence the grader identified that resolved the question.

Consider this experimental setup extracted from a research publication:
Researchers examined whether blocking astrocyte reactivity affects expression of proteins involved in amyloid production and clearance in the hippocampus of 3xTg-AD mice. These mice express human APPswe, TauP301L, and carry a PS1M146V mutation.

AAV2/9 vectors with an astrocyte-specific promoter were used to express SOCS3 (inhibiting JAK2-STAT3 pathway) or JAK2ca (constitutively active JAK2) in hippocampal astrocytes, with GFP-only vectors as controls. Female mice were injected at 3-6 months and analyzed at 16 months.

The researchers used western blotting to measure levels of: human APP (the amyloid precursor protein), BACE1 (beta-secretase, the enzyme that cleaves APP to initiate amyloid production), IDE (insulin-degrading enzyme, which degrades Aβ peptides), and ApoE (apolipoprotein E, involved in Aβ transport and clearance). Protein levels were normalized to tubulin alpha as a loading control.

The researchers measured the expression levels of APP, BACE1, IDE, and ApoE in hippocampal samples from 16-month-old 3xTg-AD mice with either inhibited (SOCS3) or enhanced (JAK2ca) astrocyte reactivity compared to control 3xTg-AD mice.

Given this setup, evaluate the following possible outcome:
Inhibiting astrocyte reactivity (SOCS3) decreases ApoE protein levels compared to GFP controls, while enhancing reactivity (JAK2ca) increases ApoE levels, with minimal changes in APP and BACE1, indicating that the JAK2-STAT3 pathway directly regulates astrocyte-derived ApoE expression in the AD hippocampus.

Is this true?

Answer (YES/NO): NO